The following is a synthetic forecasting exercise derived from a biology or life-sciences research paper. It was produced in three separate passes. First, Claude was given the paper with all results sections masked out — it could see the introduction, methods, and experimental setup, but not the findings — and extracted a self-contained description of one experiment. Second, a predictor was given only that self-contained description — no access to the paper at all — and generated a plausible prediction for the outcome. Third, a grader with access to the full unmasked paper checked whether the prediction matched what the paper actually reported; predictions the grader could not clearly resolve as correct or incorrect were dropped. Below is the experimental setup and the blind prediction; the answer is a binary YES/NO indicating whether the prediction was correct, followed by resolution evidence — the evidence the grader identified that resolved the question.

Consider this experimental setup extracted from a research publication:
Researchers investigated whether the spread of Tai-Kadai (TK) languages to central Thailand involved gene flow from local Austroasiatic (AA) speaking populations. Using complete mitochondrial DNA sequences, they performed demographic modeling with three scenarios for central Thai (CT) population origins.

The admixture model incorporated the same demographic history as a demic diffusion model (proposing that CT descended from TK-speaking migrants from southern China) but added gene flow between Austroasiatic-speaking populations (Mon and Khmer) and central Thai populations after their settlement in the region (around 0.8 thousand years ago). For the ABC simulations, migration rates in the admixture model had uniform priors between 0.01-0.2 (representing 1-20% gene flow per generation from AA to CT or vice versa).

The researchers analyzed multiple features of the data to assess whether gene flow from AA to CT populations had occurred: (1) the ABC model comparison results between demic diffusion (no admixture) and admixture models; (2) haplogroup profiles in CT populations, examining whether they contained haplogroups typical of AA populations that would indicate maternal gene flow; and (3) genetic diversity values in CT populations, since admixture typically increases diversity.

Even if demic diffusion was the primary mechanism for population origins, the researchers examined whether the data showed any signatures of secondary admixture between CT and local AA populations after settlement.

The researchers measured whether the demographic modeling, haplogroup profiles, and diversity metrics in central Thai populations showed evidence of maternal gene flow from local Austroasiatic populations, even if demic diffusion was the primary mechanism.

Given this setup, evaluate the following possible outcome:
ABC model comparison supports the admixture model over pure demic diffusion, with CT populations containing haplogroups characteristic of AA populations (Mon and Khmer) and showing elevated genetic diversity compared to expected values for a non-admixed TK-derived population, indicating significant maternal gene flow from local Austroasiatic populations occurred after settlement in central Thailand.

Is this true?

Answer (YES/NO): NO